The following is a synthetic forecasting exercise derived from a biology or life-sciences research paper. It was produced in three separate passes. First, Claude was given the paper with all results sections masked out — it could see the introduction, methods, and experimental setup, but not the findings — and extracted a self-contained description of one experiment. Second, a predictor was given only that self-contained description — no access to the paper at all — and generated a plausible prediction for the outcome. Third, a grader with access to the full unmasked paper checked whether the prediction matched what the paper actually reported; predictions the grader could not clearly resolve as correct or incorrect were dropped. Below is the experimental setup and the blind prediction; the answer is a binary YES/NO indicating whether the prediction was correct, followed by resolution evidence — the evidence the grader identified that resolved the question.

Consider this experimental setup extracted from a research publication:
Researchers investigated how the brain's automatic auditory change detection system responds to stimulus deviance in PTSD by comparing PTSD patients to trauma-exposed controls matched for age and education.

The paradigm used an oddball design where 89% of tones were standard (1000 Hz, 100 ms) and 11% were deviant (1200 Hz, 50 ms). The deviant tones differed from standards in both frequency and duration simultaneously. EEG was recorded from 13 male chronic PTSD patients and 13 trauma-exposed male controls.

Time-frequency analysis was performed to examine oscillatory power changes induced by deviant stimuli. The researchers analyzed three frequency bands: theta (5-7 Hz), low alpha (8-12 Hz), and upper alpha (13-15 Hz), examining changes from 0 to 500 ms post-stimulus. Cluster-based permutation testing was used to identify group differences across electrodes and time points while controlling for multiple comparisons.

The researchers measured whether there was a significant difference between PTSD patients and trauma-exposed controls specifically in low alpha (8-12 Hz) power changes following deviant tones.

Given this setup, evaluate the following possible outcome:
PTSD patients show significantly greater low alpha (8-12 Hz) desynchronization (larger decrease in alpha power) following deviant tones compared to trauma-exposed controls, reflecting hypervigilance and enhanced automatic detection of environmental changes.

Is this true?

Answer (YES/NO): NO